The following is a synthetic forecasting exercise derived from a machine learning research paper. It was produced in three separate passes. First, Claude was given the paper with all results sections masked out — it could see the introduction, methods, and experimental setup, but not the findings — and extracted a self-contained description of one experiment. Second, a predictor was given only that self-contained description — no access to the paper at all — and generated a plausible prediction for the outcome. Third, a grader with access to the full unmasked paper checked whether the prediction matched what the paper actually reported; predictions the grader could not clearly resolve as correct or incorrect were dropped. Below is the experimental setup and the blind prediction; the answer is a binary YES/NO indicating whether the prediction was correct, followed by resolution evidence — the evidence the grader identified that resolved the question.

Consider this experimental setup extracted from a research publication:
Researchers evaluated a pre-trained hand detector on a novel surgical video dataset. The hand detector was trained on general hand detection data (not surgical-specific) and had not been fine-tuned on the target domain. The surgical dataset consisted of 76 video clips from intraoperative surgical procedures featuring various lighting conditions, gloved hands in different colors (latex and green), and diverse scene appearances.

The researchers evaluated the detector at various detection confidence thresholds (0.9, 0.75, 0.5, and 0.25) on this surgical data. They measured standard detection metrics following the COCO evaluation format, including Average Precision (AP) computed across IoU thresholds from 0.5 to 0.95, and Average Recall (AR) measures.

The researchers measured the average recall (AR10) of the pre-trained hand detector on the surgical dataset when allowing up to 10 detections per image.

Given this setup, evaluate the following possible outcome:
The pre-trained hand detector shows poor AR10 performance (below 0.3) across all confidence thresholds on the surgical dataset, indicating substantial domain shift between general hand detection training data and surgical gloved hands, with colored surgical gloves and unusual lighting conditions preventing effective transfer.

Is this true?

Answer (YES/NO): NO